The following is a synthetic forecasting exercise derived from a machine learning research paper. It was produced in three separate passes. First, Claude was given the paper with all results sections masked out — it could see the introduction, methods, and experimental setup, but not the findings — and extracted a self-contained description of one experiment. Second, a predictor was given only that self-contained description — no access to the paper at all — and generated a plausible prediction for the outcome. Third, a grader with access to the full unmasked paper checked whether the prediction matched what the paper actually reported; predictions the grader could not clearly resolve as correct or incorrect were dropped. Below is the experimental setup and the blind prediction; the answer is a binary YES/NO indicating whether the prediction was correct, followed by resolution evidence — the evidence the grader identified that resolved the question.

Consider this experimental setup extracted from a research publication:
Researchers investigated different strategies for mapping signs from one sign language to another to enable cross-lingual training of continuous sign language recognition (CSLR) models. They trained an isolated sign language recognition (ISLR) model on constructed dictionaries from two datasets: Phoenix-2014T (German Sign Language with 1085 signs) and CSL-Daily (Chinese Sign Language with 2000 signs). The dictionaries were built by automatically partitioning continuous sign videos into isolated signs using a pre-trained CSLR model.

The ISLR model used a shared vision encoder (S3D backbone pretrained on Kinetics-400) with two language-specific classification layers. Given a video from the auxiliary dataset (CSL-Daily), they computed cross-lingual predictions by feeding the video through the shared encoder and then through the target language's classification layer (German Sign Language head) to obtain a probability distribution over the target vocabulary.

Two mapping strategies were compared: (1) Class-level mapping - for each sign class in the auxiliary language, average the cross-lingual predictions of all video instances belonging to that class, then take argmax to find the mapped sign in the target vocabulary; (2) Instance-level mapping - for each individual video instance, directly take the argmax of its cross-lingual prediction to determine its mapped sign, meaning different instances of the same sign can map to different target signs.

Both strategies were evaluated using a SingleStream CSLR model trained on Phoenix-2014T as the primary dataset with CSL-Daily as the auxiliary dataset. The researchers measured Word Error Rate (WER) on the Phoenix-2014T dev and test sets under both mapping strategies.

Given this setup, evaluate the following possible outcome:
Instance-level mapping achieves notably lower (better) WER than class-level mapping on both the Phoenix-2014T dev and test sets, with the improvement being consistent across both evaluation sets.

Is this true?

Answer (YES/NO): NO